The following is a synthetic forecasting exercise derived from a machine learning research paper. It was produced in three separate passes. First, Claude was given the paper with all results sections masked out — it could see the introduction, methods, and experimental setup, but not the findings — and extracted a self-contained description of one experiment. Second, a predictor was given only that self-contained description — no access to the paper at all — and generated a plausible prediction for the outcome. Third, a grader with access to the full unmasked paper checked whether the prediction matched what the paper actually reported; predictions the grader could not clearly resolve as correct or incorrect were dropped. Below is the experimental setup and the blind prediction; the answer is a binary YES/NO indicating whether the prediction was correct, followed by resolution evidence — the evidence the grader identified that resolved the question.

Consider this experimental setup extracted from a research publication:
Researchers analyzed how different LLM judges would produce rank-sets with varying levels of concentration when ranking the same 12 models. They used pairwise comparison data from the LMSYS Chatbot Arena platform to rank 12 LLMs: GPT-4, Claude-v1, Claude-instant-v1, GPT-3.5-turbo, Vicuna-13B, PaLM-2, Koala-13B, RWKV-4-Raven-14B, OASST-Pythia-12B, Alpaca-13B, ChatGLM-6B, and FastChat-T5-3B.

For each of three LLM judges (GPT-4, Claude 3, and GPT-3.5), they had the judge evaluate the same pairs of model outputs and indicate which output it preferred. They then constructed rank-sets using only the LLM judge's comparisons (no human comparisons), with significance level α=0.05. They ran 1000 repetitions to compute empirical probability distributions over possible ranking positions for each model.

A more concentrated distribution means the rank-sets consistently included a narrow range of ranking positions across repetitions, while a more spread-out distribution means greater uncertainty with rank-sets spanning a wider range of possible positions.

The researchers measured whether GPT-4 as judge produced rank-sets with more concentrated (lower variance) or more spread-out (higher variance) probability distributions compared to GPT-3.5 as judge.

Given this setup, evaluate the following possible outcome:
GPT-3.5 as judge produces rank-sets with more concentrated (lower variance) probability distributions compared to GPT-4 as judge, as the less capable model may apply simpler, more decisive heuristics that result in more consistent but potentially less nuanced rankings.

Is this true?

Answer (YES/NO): NO